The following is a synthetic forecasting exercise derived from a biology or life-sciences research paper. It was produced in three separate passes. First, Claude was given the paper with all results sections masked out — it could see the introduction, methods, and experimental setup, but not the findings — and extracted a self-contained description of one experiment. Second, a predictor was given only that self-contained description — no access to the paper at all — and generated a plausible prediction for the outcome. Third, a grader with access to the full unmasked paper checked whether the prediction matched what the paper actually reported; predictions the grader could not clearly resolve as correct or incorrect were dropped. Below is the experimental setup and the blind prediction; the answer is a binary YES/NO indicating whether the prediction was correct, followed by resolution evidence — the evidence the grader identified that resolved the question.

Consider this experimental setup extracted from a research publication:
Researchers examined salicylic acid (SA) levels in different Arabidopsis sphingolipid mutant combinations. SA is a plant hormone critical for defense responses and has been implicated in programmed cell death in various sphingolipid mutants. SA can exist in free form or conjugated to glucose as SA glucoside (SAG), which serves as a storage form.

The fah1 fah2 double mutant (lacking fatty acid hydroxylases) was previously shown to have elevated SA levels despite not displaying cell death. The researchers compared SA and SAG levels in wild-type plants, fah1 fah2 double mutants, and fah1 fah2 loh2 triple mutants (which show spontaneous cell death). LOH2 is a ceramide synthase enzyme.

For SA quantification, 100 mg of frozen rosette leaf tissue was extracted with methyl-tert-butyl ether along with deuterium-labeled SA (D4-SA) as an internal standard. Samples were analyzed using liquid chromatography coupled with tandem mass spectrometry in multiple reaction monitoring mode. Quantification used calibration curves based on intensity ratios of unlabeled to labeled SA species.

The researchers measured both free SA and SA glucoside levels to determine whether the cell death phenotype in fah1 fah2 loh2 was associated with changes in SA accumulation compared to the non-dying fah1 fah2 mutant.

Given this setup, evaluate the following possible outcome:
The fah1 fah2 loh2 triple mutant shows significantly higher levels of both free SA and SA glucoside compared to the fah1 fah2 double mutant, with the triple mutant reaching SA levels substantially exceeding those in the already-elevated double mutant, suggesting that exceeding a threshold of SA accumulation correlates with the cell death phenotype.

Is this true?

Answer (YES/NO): NO